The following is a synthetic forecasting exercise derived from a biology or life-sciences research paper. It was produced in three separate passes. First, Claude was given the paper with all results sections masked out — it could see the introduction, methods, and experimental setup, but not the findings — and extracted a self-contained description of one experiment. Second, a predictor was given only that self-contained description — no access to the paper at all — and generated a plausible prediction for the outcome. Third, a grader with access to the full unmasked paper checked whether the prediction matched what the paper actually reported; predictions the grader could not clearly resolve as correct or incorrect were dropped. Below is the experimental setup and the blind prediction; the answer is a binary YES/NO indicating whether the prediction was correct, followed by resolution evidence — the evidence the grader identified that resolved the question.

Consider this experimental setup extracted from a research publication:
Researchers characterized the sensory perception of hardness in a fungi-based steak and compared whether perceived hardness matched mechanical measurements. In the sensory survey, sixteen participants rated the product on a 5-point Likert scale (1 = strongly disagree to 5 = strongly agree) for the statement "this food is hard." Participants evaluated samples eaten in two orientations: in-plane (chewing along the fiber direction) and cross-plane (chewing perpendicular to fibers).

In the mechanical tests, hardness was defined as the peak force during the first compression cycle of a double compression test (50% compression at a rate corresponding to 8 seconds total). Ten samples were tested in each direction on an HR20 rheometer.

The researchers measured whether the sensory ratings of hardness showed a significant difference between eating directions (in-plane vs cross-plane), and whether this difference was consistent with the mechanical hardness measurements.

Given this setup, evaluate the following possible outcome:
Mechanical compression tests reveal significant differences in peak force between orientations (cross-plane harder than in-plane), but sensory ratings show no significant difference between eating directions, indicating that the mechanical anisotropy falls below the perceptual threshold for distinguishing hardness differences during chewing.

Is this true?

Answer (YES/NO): NO